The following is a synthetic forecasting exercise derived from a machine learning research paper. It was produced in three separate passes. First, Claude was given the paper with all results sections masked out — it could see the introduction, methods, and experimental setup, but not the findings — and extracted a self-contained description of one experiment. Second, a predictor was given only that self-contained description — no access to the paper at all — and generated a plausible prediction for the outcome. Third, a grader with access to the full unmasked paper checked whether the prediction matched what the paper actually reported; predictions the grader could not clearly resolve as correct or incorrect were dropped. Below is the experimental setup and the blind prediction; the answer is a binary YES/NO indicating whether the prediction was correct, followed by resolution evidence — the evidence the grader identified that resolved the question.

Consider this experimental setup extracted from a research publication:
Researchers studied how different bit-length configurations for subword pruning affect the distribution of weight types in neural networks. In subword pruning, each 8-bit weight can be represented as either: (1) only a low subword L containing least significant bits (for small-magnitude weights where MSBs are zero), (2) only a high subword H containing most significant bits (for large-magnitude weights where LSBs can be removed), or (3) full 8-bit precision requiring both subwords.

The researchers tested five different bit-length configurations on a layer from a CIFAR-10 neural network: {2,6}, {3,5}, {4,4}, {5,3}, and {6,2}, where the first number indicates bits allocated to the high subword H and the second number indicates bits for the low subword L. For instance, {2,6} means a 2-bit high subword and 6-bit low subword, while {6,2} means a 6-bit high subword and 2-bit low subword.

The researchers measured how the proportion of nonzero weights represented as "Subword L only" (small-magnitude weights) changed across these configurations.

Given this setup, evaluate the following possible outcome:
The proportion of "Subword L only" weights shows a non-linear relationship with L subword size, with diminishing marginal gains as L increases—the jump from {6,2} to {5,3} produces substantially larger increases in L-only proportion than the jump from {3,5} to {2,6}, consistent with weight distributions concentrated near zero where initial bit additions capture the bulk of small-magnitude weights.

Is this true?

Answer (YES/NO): NO